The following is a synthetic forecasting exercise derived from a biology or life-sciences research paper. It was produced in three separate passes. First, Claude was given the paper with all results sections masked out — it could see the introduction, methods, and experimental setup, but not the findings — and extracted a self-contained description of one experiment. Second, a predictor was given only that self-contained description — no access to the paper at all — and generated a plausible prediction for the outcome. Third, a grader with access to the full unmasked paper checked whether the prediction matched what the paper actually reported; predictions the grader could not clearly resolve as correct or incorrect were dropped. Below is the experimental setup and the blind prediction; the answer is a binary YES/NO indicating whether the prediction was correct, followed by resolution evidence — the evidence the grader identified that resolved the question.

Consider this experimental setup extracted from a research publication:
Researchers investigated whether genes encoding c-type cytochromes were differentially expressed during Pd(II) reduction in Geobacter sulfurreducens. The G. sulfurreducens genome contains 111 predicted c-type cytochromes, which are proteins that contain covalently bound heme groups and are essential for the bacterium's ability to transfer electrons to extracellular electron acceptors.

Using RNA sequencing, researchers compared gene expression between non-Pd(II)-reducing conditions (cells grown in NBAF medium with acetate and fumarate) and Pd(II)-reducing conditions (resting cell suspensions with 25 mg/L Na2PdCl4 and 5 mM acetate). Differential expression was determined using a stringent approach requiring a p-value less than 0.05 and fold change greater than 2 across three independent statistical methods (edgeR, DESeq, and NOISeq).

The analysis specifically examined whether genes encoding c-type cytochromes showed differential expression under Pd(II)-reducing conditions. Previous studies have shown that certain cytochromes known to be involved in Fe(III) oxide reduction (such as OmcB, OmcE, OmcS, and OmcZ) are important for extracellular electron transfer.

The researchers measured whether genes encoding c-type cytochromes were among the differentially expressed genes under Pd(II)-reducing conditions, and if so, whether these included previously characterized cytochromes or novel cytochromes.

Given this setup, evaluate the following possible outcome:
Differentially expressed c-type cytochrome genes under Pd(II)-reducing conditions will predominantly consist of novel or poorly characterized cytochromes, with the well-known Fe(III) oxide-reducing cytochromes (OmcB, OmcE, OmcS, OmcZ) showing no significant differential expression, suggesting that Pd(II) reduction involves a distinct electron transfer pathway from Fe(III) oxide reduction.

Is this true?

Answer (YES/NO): NO